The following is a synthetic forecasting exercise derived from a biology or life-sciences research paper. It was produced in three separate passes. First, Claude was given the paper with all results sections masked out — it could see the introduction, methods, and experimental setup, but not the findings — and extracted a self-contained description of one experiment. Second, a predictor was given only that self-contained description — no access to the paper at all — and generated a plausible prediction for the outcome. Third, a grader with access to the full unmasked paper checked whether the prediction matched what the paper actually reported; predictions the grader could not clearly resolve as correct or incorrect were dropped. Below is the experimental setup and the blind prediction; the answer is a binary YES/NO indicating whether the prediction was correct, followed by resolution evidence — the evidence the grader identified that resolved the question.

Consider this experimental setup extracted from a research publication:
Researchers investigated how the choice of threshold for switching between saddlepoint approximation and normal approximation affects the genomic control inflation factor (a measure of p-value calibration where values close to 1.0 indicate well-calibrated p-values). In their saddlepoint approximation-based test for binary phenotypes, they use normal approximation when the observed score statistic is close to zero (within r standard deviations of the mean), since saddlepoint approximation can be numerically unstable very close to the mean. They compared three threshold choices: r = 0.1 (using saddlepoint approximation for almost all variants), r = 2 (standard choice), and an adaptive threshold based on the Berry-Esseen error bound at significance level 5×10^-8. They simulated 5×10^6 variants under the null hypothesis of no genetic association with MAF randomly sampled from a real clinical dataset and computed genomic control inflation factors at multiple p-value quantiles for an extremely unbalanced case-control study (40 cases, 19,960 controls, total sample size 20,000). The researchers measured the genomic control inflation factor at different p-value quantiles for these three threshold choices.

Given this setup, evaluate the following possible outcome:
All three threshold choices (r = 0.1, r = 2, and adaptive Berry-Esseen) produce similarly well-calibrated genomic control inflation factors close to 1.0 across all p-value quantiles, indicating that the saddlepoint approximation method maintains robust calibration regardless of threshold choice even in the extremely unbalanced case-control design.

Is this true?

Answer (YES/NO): NO